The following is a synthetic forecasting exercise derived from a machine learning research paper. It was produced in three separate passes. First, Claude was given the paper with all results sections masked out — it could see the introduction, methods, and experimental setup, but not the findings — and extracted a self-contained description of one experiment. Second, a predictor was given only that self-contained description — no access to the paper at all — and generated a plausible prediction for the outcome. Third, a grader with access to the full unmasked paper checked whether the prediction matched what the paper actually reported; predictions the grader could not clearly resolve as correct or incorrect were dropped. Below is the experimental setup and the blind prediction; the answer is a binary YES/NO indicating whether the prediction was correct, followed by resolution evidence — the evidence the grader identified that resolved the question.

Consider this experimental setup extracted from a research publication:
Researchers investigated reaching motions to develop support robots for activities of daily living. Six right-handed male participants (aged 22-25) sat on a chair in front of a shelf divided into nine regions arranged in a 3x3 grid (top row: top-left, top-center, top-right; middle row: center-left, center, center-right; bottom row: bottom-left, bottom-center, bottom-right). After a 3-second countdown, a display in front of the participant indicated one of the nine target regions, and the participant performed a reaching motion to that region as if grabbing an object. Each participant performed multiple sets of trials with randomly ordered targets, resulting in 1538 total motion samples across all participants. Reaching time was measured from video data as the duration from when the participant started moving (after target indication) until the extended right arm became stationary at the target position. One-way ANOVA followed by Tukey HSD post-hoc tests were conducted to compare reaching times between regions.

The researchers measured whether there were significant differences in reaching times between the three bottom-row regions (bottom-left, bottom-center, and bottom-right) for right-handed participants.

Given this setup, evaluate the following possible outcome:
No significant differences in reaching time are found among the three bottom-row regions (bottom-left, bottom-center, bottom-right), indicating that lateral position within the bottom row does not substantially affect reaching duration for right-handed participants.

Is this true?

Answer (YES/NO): NO